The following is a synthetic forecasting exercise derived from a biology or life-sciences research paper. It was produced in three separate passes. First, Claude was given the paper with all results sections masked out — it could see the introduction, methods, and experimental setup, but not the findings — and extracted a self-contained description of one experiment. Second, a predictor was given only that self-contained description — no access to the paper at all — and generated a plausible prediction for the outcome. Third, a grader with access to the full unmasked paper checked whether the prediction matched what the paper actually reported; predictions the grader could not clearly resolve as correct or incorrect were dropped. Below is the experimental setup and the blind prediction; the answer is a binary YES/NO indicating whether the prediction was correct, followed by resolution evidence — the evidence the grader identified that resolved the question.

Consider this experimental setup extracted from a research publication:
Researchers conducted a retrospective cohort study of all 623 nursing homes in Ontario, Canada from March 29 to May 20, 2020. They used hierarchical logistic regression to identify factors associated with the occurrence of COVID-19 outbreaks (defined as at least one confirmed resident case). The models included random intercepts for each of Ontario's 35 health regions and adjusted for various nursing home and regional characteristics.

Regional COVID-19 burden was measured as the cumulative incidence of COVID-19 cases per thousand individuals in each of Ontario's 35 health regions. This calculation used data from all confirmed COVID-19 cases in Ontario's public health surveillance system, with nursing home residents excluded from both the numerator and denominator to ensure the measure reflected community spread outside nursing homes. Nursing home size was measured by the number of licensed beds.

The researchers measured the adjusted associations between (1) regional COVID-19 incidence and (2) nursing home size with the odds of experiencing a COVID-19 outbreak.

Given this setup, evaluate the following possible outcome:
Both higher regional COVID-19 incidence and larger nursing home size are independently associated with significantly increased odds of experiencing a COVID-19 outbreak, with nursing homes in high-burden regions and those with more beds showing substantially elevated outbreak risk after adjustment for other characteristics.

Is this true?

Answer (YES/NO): YES